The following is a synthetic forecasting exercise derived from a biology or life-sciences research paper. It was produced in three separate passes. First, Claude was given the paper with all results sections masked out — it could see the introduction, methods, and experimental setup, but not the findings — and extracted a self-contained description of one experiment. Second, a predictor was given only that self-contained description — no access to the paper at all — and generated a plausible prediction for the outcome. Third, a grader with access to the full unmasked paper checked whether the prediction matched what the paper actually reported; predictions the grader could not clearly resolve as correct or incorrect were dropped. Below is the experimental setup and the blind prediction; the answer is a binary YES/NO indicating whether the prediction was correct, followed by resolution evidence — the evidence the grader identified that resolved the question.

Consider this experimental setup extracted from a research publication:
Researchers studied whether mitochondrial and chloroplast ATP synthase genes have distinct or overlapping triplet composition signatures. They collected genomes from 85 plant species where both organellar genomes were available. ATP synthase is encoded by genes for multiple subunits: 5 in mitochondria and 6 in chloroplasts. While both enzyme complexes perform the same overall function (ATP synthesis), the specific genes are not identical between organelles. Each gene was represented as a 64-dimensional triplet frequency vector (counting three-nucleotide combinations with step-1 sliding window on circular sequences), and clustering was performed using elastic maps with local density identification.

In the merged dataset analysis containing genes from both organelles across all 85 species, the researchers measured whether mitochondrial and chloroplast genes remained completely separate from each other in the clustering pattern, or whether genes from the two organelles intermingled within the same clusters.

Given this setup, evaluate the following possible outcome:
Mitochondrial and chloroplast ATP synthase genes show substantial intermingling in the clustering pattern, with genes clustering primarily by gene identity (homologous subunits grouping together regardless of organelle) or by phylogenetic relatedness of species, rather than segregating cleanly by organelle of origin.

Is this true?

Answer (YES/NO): NO